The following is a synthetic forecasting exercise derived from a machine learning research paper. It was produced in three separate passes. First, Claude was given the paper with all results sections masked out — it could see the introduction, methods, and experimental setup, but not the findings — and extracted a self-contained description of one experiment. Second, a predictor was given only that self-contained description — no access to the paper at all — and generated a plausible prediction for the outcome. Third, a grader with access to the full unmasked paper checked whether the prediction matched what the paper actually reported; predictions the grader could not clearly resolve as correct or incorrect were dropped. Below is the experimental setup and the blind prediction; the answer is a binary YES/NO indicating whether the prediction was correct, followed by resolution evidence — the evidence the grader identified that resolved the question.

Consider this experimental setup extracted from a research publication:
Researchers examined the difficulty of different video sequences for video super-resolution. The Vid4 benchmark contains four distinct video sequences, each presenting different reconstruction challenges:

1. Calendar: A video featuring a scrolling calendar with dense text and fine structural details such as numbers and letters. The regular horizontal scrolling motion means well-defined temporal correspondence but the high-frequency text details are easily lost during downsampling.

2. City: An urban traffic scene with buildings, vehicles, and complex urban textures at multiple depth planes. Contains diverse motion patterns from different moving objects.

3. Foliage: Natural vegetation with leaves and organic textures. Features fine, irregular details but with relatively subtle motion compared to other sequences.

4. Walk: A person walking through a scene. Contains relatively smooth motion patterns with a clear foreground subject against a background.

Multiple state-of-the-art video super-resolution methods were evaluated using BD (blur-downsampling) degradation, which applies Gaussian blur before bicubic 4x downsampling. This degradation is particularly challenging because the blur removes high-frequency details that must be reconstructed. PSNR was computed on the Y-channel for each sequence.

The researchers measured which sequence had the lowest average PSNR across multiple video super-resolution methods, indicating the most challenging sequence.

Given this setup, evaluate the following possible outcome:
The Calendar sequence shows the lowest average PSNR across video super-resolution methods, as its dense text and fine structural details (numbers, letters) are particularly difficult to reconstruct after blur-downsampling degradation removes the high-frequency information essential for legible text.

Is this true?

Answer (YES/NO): YES